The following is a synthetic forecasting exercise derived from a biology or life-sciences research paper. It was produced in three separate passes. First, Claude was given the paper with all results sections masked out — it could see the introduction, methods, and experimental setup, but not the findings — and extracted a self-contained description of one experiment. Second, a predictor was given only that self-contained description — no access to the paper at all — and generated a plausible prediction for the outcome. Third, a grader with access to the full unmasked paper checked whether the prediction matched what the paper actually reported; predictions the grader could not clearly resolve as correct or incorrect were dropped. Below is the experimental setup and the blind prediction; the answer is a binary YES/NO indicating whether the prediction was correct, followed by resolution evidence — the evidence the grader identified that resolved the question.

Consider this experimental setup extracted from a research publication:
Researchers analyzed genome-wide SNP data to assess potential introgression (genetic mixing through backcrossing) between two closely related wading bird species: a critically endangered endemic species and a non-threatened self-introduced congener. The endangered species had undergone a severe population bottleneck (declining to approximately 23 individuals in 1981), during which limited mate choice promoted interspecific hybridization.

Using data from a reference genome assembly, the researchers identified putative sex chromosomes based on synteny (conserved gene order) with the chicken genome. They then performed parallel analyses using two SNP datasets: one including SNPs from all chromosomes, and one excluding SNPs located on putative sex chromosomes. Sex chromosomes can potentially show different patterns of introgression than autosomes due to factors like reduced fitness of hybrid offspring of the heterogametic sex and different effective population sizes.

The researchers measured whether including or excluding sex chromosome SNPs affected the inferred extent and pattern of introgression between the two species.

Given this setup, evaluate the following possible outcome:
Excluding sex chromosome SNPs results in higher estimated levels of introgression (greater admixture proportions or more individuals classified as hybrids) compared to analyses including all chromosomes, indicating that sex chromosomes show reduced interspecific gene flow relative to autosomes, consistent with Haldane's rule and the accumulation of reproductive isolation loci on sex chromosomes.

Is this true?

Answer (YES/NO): NO